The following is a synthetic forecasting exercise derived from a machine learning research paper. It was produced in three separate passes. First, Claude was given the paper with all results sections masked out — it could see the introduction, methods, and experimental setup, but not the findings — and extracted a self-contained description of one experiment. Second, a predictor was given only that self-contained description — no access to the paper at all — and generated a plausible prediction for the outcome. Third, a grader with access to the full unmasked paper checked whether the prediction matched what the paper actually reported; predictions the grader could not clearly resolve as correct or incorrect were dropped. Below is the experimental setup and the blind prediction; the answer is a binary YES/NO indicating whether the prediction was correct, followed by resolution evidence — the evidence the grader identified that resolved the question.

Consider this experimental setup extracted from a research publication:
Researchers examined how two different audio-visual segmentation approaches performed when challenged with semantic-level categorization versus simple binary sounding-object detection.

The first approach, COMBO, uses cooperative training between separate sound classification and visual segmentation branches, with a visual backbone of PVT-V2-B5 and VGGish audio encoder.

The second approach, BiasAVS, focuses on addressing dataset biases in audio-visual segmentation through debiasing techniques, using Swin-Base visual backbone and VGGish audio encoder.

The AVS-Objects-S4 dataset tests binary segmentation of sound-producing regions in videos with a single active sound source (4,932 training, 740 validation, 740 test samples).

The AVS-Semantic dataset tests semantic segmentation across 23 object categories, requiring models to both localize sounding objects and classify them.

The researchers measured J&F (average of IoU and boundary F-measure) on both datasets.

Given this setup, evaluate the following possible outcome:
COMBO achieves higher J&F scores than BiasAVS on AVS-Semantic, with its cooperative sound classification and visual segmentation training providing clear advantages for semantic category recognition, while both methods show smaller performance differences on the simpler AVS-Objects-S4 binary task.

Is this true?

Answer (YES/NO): NO